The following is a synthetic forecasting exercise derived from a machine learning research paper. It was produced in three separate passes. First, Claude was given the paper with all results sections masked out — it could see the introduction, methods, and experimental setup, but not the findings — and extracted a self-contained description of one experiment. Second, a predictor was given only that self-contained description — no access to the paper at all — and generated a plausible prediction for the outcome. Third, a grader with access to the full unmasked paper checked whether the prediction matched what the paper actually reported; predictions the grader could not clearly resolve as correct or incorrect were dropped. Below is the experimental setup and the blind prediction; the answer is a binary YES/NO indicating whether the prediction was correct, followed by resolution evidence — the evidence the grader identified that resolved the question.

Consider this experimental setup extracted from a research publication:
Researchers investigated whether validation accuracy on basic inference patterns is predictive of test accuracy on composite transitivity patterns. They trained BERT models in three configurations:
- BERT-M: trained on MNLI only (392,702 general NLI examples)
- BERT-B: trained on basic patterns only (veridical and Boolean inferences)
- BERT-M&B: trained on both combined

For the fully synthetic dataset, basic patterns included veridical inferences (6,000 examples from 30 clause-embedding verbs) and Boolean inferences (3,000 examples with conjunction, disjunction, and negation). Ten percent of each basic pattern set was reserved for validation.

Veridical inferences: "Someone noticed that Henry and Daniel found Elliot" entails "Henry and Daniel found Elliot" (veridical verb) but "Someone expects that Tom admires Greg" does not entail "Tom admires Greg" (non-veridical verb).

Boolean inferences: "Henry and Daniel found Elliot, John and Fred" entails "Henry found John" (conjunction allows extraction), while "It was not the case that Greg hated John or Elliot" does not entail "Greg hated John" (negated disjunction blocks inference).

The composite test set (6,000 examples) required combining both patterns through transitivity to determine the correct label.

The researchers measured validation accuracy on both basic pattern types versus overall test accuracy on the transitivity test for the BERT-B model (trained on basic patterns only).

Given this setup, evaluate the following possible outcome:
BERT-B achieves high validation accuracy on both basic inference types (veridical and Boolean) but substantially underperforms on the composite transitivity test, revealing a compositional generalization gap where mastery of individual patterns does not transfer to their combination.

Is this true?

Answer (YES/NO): YES